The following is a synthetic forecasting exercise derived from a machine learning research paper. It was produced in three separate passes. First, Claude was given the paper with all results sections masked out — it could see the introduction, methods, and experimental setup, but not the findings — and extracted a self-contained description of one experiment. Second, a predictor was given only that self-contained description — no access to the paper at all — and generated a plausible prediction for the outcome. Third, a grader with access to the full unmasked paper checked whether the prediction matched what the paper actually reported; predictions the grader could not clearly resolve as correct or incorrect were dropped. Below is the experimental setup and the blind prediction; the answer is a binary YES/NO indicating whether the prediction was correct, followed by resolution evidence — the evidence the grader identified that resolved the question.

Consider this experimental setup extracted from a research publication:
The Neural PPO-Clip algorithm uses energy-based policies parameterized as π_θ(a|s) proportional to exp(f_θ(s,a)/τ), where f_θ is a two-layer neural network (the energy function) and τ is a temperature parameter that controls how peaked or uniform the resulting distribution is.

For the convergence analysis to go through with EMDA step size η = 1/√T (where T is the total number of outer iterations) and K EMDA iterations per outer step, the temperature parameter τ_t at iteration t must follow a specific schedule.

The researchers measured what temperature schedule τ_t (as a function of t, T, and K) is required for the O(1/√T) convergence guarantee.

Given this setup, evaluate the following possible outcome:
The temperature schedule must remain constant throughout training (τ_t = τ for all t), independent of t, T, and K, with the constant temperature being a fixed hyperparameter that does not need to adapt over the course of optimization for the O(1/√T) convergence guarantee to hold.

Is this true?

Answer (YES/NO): NO